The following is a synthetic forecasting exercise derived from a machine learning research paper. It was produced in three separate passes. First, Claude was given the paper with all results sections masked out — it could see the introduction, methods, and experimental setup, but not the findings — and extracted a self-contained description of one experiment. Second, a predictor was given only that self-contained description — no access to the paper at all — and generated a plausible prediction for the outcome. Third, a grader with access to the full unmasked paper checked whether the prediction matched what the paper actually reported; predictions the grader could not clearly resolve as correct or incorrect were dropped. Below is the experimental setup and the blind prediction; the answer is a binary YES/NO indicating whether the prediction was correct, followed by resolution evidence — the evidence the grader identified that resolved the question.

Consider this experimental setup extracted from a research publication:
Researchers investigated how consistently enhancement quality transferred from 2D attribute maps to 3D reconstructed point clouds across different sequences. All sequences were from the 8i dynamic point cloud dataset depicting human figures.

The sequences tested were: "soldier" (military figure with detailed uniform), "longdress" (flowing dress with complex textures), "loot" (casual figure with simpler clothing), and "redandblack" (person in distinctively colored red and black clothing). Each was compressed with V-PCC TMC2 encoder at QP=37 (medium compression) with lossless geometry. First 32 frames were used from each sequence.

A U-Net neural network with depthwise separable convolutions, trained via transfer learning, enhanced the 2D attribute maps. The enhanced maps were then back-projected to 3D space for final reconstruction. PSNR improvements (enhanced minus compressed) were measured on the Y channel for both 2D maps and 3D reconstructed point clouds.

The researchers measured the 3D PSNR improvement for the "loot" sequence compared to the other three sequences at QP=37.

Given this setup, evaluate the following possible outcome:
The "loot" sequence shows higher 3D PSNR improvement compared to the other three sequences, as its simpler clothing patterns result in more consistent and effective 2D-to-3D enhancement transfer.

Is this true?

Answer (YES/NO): NO